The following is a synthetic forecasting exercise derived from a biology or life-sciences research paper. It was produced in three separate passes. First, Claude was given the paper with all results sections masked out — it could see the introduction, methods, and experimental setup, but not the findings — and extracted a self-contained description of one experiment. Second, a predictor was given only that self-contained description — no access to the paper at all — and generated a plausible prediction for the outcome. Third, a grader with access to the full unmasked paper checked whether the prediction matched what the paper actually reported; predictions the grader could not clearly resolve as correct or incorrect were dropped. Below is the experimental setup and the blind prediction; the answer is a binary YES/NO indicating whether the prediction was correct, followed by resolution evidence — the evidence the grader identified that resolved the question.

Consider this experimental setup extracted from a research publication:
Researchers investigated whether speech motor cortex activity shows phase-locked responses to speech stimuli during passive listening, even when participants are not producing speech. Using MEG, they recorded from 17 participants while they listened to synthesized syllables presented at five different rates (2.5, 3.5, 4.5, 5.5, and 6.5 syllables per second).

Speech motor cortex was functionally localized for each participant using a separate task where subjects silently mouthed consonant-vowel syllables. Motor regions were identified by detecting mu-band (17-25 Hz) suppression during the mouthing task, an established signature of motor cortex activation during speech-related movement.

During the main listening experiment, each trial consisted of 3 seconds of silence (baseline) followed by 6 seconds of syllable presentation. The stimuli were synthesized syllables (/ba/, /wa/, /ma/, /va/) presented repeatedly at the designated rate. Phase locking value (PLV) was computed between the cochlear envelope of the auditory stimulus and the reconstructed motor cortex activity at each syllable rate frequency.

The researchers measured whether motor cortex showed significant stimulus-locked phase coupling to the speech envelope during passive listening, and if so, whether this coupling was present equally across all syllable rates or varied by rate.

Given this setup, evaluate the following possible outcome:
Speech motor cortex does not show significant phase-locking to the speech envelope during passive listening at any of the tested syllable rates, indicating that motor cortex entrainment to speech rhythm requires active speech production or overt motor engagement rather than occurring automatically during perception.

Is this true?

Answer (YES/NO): NO